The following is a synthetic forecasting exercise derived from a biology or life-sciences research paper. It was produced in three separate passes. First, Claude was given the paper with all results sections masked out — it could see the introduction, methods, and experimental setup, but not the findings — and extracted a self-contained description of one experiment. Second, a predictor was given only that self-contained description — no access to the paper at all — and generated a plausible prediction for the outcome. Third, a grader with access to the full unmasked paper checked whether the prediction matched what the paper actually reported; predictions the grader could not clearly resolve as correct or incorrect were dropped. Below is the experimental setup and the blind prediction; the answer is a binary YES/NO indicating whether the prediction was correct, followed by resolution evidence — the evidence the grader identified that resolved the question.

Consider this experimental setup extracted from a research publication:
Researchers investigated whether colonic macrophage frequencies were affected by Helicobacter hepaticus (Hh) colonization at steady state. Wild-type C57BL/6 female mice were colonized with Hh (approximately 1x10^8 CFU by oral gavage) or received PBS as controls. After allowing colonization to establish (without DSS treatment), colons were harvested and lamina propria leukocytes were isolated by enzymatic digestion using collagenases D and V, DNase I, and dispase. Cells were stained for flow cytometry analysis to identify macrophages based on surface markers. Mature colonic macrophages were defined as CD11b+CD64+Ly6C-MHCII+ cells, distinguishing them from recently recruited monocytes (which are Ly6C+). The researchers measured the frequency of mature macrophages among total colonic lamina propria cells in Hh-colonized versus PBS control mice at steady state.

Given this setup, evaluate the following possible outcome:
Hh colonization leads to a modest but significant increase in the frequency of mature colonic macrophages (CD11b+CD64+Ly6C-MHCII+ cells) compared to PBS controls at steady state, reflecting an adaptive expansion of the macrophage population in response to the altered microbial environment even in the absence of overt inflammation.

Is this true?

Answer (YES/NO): NO